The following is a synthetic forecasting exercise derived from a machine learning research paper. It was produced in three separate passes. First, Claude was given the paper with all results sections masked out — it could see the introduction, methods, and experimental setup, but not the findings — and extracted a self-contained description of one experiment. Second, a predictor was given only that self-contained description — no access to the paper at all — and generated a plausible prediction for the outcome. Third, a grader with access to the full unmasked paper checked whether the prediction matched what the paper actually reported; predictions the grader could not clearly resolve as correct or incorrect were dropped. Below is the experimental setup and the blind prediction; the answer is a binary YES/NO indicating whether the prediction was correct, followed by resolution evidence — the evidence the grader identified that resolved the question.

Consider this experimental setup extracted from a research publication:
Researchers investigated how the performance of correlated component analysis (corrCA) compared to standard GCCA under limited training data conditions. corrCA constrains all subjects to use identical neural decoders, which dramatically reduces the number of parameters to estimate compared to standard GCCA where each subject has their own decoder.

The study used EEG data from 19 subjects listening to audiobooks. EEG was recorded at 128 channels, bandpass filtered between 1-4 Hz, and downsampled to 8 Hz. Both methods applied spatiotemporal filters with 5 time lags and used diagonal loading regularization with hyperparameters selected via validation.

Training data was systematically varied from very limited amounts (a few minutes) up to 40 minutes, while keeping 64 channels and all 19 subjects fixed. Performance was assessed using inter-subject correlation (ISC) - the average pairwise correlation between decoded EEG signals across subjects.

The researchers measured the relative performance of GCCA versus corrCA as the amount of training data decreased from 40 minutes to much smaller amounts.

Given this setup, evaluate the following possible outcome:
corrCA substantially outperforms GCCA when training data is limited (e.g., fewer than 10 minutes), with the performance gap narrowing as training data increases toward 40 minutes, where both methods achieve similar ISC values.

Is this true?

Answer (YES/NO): NO